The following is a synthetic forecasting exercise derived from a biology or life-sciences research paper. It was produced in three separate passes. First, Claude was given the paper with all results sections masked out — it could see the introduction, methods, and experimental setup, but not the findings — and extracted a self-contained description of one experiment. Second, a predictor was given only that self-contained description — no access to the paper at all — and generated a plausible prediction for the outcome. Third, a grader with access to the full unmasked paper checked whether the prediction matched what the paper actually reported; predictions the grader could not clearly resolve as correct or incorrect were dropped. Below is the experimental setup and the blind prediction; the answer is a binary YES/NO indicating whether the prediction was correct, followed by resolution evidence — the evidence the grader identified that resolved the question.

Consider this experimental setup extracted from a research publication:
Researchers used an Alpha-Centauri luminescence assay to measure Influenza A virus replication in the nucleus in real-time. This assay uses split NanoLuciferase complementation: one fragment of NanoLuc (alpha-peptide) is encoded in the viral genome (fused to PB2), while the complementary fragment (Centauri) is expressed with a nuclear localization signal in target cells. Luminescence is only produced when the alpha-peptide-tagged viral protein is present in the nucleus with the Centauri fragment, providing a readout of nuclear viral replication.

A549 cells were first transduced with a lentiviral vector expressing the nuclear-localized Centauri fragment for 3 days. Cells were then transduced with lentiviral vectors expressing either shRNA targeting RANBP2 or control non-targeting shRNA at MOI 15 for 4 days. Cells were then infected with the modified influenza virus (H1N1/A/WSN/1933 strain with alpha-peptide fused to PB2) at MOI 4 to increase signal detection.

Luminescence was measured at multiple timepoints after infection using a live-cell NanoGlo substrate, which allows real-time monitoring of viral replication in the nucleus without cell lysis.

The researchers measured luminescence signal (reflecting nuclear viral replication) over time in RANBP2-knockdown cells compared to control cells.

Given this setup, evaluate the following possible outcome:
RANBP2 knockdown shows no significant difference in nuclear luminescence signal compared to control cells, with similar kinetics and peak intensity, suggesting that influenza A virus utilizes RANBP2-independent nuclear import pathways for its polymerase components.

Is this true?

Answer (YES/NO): YES